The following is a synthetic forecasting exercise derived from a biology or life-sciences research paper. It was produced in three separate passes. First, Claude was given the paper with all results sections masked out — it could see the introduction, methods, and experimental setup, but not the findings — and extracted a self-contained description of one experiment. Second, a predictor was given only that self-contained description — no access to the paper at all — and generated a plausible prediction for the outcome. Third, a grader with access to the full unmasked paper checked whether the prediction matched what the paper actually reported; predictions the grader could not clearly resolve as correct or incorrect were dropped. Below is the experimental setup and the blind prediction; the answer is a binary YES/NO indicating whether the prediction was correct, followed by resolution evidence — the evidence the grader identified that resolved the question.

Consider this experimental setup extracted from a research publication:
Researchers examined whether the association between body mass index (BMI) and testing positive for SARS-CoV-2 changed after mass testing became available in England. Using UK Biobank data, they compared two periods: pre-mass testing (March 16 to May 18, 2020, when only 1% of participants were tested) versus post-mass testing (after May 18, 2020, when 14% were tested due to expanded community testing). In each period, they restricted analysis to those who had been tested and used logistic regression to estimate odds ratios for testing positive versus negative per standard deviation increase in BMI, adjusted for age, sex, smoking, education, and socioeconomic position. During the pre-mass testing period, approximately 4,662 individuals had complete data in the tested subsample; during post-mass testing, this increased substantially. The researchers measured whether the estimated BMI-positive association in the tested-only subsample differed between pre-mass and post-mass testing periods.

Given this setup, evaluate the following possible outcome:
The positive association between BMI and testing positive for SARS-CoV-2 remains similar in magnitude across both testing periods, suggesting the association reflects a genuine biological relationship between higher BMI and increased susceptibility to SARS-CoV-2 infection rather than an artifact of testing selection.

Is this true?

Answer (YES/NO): YES